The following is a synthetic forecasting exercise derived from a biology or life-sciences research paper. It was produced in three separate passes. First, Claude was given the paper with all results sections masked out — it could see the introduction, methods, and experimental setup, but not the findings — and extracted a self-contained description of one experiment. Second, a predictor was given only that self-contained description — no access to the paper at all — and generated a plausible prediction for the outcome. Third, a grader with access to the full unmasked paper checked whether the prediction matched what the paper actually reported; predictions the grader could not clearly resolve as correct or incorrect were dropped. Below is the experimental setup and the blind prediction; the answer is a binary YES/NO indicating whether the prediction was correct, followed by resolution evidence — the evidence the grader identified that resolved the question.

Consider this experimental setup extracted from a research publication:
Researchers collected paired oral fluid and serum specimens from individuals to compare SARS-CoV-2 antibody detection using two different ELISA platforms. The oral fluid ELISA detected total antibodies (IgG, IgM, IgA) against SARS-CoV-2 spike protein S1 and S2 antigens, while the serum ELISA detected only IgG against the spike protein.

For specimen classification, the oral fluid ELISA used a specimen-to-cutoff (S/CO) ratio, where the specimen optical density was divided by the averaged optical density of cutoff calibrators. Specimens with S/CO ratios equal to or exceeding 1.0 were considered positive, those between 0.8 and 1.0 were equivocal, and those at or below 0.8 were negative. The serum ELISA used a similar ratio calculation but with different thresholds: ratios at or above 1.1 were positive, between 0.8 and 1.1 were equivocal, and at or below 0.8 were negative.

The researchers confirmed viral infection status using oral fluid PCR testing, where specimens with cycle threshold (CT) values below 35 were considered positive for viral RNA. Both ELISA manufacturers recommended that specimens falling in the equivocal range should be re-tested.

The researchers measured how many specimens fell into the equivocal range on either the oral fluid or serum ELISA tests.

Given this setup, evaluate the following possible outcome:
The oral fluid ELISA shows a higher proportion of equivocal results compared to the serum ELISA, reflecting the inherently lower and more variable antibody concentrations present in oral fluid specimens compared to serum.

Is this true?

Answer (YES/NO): NO